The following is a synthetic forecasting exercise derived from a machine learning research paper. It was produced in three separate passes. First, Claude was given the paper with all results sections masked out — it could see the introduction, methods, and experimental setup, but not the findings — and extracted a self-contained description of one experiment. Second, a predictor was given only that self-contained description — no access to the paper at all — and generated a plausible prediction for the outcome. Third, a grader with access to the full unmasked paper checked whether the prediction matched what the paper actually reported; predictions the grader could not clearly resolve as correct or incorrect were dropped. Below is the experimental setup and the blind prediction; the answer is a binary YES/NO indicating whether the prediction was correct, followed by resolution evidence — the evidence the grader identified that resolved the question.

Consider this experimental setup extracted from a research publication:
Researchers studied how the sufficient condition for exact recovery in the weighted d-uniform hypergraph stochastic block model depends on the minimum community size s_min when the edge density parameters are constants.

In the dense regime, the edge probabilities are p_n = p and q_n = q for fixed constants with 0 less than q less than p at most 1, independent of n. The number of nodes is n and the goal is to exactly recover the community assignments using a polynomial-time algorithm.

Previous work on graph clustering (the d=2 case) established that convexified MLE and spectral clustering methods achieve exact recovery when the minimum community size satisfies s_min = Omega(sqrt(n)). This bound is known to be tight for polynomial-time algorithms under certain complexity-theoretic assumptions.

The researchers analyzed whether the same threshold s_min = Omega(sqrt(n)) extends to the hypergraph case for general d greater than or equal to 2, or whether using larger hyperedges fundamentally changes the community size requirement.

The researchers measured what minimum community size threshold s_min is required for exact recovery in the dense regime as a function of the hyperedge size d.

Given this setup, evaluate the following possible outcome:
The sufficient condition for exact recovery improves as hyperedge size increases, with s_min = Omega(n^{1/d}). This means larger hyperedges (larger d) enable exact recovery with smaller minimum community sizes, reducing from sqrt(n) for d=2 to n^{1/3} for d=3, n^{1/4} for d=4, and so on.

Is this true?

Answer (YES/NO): NO